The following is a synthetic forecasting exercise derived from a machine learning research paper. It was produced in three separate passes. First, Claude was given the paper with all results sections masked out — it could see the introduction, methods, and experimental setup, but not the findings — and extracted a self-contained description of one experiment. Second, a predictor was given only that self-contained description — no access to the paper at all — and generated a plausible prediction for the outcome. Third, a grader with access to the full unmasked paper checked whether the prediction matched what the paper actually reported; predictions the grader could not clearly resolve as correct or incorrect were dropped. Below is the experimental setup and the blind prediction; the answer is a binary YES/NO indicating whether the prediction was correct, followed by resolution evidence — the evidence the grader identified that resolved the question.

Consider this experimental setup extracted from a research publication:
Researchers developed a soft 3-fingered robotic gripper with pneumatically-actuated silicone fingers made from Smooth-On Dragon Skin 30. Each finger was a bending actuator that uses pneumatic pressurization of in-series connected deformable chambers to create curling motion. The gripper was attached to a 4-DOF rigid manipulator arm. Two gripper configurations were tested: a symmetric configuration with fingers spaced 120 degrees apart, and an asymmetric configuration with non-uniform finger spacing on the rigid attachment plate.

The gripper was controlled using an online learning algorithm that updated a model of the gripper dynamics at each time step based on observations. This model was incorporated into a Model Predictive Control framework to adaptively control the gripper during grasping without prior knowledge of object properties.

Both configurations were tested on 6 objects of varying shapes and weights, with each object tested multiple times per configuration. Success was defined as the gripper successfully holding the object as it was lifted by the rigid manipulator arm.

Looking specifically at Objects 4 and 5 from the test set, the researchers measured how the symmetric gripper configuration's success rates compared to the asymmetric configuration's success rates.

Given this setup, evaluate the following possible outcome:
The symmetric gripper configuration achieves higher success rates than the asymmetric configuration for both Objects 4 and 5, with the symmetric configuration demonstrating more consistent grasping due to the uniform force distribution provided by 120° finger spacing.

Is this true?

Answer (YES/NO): NO